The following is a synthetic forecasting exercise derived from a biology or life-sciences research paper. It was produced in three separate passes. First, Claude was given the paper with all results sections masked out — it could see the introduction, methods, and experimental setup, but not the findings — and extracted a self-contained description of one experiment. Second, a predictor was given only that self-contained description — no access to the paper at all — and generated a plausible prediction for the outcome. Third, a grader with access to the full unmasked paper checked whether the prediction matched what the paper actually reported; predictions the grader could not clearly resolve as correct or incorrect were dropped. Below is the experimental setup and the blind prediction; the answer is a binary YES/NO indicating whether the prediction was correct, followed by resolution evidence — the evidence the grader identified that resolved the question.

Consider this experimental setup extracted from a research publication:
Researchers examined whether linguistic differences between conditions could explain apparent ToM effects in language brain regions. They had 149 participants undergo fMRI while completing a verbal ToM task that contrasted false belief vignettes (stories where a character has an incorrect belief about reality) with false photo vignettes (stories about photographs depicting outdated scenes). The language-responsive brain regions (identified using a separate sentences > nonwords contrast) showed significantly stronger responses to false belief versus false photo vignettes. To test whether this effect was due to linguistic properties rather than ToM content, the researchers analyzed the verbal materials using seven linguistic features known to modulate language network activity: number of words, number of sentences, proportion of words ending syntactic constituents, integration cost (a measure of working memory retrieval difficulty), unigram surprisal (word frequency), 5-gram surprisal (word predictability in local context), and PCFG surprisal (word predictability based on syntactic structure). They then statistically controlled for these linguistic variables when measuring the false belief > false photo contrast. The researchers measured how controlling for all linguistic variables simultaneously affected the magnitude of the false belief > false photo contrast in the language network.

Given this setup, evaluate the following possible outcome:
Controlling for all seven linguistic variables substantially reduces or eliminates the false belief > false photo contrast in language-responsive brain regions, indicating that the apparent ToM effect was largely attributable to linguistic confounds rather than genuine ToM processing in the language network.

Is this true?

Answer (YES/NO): YES